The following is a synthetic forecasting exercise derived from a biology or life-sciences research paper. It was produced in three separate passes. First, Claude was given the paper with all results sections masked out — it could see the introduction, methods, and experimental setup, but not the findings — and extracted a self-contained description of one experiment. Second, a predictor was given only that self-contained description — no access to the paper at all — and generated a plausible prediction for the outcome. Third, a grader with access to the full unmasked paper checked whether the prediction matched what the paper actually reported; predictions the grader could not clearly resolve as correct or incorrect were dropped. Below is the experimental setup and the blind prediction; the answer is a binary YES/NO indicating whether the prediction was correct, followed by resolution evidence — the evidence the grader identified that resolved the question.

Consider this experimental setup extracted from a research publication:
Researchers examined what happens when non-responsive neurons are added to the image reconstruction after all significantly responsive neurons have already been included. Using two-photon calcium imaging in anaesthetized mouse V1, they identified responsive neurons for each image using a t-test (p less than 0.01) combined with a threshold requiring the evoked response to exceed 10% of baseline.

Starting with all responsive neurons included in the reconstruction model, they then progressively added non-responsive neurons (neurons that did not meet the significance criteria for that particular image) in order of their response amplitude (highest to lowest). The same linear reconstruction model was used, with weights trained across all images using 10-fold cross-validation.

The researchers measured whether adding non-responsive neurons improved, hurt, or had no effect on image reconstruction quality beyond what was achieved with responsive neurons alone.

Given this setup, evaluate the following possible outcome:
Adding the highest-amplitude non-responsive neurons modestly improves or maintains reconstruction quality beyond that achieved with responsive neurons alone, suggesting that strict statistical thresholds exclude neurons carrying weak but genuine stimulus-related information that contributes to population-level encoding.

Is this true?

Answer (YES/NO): NO